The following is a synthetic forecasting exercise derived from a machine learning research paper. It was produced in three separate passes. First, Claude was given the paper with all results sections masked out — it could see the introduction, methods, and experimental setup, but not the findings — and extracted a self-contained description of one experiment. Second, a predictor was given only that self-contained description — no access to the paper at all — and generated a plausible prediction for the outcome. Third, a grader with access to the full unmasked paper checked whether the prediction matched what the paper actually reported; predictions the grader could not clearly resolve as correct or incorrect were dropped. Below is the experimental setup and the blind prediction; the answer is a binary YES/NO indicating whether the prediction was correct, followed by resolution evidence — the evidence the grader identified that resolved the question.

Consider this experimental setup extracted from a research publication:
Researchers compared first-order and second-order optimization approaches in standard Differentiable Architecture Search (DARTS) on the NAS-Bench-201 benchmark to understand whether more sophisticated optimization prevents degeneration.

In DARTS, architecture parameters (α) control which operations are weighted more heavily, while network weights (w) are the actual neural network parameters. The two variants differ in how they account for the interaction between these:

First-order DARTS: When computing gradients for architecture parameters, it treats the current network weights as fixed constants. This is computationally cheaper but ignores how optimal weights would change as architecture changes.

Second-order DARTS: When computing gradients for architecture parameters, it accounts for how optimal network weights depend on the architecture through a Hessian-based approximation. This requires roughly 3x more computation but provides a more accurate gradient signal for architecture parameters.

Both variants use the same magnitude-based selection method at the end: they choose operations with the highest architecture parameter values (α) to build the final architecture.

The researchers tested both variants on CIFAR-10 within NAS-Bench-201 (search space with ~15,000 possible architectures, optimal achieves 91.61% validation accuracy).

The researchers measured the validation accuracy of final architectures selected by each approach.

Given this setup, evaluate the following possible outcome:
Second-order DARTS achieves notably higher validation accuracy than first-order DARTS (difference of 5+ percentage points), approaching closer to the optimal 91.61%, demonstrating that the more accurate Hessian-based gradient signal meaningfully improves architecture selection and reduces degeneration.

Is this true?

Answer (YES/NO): NO